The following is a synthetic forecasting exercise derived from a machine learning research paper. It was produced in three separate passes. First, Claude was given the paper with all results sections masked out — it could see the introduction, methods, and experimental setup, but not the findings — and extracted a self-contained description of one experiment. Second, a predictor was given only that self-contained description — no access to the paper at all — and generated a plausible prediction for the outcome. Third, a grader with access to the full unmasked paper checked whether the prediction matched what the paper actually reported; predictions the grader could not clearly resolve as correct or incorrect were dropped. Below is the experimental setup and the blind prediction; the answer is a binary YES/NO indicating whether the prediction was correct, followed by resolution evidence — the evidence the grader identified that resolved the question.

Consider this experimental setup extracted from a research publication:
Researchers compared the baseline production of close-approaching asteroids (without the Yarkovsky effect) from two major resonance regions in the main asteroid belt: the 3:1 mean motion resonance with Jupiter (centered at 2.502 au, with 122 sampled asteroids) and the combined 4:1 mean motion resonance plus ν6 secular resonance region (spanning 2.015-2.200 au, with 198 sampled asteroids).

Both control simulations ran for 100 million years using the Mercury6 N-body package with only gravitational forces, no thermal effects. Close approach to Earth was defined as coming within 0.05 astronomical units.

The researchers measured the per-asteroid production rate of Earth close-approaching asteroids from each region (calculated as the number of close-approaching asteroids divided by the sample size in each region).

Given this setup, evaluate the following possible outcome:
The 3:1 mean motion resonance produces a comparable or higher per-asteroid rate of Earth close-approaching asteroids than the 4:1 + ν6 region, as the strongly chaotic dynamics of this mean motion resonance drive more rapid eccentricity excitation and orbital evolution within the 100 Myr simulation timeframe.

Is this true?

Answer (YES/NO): NO